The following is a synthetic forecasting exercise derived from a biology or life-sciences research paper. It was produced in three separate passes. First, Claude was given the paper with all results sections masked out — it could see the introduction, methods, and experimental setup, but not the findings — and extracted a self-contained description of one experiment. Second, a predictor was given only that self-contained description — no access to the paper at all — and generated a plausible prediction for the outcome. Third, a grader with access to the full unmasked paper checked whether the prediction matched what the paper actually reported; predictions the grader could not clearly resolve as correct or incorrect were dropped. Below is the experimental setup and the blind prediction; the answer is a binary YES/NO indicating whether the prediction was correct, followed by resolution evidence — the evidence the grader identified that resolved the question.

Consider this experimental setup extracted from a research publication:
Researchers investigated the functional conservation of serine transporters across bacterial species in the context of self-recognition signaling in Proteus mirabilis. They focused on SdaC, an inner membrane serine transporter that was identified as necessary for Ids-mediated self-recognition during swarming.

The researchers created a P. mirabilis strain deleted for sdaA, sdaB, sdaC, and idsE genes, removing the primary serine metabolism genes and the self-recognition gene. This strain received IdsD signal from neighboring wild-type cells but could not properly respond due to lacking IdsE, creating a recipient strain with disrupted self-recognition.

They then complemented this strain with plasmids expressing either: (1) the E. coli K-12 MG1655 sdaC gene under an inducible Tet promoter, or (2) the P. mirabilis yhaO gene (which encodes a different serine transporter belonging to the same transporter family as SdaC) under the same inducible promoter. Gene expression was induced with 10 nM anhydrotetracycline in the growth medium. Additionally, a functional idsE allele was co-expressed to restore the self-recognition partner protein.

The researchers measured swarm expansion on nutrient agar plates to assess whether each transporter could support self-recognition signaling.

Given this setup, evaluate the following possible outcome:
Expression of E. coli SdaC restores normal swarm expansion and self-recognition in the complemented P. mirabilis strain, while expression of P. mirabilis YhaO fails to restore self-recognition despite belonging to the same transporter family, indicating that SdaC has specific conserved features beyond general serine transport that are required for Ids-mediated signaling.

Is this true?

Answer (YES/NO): YES